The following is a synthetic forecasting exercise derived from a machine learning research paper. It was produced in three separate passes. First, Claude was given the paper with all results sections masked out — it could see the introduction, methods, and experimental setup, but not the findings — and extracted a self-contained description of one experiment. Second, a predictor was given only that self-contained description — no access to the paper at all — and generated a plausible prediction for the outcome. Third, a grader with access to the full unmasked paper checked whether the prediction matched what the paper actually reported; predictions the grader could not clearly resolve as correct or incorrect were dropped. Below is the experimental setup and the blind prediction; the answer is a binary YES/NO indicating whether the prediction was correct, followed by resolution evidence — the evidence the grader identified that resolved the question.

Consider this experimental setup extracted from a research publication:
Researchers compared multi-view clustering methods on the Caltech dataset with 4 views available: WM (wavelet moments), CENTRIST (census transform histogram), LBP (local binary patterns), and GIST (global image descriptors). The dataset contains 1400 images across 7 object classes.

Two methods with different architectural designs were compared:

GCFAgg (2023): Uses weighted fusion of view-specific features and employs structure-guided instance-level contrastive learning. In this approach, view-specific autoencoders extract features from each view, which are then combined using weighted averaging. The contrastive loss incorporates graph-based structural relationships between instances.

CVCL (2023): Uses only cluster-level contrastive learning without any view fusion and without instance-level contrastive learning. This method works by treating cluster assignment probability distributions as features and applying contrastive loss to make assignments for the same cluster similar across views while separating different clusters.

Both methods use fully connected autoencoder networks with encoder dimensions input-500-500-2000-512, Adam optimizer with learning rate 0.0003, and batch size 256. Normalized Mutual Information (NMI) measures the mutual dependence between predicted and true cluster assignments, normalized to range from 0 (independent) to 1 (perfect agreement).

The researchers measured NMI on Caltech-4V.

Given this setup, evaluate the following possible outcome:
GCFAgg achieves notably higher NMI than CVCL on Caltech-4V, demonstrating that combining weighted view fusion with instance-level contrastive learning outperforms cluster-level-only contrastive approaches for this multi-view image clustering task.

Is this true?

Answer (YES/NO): YES